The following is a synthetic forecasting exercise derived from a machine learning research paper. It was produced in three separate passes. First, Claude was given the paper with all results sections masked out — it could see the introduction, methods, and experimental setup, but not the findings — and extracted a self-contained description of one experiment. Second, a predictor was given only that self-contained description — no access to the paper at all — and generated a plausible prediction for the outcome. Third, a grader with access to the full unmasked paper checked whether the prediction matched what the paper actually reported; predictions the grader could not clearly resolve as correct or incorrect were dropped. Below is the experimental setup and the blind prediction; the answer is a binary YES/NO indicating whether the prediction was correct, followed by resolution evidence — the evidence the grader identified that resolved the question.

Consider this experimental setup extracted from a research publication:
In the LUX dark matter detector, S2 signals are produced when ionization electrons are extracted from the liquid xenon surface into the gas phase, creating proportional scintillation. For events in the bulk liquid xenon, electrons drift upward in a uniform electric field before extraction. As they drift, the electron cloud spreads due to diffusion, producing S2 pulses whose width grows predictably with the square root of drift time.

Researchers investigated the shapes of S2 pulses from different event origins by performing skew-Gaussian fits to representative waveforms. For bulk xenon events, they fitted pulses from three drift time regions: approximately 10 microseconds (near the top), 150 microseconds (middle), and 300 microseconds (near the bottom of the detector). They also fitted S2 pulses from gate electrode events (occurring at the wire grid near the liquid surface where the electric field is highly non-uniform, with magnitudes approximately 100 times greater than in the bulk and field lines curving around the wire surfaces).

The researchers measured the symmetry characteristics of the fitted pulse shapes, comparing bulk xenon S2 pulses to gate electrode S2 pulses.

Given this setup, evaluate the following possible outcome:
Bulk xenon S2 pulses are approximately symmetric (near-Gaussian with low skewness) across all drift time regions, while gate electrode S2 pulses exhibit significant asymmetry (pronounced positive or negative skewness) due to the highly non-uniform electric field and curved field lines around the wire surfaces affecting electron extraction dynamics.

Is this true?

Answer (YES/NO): YES